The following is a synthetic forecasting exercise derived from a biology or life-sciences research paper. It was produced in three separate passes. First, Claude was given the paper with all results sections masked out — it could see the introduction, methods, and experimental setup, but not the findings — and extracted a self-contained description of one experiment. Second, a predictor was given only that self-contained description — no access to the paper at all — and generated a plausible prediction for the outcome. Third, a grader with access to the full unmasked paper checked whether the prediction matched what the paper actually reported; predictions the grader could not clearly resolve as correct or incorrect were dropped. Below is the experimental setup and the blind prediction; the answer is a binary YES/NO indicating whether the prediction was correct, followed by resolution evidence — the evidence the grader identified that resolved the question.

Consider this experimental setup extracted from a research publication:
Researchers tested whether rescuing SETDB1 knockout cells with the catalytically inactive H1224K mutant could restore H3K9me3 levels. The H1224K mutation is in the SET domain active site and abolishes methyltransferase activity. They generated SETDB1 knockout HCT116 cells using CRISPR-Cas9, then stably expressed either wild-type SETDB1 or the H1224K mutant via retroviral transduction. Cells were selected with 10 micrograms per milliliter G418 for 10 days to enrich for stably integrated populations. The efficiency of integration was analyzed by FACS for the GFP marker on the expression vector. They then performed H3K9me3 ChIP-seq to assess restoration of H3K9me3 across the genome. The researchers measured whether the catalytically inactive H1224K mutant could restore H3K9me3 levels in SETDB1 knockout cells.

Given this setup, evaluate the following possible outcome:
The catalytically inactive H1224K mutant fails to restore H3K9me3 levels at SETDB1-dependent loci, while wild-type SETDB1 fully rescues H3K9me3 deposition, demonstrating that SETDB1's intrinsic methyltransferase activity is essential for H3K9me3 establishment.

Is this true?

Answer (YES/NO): YES